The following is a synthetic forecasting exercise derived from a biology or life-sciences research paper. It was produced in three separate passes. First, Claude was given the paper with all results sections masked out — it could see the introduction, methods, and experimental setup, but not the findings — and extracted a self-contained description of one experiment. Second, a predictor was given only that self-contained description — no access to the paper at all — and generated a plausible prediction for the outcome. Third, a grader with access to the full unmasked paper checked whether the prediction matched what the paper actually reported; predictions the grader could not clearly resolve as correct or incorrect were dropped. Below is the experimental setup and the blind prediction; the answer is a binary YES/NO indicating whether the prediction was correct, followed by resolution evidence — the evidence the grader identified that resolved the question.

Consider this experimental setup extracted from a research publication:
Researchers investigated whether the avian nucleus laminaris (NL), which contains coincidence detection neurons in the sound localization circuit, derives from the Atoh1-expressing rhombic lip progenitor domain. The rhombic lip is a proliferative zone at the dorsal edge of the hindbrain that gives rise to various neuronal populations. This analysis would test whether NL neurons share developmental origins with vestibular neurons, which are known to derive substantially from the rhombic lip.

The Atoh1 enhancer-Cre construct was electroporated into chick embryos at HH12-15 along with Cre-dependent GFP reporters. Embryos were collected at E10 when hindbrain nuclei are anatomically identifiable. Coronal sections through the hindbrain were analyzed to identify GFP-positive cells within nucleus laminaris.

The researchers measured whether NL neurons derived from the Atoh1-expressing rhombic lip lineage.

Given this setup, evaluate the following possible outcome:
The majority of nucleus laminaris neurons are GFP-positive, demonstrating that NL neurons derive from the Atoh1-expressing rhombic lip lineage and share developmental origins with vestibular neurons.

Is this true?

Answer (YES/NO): YES